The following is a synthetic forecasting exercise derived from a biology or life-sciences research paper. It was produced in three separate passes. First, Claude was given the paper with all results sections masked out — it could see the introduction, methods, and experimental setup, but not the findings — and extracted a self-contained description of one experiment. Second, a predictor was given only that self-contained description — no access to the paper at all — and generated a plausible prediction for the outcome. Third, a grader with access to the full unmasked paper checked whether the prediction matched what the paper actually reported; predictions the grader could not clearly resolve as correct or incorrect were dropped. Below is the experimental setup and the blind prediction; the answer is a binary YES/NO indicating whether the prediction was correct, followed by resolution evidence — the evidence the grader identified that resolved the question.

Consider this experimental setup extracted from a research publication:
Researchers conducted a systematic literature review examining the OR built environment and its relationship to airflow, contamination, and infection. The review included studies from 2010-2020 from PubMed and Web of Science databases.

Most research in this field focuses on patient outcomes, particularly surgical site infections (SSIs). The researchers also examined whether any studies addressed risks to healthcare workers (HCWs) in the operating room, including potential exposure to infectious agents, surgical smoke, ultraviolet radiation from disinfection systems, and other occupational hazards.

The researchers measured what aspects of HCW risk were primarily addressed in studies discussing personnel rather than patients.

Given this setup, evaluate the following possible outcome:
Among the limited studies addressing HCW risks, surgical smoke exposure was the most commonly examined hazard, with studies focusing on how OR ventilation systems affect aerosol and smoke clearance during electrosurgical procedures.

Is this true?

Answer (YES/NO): NO